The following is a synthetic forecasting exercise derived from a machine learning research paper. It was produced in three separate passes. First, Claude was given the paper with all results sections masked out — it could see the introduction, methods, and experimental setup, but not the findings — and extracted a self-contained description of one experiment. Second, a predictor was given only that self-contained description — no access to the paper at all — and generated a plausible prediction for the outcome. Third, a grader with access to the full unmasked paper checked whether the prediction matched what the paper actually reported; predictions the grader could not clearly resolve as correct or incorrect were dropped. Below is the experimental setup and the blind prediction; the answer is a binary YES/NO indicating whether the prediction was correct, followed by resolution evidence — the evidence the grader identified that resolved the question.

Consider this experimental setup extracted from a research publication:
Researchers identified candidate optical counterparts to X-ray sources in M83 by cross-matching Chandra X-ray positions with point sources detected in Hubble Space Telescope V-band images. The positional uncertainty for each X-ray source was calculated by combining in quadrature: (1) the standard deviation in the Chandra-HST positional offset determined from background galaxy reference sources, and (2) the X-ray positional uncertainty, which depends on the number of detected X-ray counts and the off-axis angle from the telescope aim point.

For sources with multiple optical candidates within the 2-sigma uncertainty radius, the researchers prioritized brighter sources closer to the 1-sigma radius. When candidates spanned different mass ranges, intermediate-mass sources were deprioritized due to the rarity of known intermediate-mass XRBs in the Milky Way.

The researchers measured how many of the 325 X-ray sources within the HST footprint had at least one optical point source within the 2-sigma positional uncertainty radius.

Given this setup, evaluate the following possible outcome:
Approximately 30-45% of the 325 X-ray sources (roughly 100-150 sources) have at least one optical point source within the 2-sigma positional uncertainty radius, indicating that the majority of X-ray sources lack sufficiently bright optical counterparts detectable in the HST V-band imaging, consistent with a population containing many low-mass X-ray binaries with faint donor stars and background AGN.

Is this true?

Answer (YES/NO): NO